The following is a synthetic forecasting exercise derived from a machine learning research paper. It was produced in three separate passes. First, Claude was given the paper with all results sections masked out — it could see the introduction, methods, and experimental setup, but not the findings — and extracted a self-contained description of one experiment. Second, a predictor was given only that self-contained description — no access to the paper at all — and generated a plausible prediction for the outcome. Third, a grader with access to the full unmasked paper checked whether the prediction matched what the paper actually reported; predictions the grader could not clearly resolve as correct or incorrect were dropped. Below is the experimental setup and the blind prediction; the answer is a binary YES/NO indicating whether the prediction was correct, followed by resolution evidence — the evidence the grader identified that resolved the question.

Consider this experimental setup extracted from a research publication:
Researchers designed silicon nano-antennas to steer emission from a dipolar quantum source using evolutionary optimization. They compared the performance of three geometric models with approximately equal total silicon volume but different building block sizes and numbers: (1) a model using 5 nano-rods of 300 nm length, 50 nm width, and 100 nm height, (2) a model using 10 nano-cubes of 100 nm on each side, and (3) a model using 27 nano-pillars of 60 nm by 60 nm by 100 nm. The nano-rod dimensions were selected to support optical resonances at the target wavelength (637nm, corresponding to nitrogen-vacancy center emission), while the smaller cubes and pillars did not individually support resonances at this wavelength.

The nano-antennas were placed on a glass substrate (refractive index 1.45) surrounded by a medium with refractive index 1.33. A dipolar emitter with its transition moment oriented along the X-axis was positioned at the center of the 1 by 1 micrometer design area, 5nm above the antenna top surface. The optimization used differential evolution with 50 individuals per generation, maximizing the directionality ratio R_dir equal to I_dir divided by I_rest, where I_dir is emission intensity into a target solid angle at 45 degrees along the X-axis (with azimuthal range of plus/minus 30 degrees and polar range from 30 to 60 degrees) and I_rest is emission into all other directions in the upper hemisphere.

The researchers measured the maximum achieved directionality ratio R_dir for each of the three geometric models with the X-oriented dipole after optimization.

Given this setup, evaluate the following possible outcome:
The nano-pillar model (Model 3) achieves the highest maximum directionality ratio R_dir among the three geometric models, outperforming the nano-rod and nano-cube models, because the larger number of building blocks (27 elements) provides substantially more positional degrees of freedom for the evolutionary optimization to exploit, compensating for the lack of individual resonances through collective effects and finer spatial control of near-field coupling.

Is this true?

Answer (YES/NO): YES